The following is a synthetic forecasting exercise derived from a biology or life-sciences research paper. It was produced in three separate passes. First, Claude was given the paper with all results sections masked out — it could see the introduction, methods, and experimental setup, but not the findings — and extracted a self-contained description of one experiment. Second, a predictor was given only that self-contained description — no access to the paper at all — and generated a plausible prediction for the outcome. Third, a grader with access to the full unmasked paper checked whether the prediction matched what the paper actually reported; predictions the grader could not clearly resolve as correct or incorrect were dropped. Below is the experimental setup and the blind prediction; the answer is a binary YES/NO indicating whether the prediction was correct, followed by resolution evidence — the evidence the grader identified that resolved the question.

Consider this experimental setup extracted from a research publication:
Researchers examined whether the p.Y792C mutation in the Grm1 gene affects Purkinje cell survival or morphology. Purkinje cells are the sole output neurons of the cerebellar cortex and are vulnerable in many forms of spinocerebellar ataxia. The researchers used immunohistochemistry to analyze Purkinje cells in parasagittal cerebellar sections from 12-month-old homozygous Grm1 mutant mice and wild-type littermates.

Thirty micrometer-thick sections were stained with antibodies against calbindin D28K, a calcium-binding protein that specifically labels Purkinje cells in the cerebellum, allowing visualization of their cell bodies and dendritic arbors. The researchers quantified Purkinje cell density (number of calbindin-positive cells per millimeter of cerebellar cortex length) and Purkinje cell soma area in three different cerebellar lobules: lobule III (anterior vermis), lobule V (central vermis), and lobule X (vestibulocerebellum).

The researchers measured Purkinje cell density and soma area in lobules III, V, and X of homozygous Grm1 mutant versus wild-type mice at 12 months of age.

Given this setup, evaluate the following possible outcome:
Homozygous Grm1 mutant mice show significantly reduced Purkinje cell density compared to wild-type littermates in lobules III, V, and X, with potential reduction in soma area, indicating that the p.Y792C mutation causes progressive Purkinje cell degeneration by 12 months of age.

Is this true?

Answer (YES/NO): NO